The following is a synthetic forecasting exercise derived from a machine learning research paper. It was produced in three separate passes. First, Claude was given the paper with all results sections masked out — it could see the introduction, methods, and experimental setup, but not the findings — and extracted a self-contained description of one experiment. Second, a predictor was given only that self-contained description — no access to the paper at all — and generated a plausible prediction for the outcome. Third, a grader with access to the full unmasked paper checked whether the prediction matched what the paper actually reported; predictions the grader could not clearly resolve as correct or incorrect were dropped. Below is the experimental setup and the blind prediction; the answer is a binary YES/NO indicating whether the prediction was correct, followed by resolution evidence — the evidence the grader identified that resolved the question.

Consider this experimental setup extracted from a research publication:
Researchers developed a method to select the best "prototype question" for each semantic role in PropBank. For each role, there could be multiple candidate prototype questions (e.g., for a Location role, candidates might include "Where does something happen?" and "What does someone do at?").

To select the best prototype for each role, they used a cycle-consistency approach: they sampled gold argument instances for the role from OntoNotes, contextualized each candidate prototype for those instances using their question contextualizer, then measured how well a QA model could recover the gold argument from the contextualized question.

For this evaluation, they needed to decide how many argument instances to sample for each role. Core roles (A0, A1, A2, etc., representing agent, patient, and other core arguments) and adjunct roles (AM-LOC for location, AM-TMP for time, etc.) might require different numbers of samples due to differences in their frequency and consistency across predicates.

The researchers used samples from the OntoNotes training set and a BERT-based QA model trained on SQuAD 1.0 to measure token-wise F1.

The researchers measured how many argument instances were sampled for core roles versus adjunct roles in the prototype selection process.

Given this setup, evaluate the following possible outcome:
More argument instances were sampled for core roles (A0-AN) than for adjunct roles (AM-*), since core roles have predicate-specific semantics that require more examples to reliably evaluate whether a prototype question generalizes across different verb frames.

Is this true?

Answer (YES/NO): NO